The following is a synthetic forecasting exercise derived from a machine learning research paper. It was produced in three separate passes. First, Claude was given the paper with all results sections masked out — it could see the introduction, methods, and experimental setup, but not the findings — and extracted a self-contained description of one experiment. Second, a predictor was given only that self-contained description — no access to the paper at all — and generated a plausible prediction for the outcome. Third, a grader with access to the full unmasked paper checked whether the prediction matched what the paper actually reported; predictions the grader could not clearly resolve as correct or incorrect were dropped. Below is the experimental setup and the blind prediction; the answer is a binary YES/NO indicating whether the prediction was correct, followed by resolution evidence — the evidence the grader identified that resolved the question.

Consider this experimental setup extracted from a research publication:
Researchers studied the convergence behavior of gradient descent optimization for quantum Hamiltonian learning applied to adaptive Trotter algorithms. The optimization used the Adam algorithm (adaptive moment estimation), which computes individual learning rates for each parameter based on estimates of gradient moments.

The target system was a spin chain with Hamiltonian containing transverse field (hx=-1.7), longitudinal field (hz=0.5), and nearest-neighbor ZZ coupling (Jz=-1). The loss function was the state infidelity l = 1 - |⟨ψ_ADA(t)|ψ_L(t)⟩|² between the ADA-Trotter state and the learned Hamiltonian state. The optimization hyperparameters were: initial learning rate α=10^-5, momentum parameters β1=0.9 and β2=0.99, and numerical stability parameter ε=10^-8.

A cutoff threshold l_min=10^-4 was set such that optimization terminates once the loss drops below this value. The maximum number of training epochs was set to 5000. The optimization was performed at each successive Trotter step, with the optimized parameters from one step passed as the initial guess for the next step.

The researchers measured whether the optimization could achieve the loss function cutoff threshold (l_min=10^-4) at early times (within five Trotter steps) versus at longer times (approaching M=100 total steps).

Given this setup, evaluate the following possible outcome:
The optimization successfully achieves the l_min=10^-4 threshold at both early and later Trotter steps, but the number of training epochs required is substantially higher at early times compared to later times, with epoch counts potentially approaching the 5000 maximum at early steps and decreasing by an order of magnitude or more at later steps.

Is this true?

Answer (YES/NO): NO